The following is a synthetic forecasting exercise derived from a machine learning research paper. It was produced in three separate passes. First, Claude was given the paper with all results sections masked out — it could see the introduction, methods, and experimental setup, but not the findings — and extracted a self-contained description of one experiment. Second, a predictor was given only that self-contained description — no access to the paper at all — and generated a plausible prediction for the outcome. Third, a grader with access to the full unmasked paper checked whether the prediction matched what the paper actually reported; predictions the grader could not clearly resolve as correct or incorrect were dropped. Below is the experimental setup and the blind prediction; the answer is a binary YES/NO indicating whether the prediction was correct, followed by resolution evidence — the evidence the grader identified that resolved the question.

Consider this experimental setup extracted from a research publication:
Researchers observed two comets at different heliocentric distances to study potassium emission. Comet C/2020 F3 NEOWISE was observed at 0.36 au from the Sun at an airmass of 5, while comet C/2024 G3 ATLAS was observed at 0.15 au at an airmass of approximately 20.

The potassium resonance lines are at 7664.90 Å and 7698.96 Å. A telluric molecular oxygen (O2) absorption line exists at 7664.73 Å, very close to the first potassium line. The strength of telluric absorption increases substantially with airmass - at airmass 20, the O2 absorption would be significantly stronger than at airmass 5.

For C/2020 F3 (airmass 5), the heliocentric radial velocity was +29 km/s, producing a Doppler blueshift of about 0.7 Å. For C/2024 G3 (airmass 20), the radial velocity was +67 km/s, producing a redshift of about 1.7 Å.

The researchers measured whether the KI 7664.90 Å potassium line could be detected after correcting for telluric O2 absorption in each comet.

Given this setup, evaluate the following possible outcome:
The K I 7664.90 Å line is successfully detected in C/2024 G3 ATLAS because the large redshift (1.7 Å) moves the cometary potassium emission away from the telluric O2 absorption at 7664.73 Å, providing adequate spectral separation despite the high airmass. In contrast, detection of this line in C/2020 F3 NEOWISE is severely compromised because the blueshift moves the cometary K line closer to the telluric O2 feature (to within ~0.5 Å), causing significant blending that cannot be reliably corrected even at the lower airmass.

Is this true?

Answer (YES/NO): NO